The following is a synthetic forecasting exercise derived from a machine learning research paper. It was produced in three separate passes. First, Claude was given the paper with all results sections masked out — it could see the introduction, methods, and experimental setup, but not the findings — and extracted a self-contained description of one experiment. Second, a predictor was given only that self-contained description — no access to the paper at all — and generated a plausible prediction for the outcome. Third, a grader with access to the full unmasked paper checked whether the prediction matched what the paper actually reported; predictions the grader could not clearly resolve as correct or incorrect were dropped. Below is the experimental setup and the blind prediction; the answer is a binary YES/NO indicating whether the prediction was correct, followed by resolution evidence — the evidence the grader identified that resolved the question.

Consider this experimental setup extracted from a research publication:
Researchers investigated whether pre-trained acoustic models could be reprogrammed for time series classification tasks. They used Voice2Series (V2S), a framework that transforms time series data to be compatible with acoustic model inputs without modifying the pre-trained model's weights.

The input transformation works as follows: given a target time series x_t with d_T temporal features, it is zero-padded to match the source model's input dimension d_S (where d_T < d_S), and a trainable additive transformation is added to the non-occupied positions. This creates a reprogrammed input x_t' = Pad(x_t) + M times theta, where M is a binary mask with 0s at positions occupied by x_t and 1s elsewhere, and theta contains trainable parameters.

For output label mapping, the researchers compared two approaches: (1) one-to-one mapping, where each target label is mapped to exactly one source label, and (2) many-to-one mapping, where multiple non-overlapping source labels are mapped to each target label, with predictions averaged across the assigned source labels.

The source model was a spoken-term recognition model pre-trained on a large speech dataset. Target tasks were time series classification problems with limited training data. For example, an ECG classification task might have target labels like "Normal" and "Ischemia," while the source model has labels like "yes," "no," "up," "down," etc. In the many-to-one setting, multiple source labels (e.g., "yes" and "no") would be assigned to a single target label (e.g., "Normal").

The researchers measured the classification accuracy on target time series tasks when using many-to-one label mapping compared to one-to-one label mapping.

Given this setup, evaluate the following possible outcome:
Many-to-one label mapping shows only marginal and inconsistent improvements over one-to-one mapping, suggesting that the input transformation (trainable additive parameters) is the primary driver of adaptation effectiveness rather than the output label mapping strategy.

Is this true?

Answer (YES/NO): NO